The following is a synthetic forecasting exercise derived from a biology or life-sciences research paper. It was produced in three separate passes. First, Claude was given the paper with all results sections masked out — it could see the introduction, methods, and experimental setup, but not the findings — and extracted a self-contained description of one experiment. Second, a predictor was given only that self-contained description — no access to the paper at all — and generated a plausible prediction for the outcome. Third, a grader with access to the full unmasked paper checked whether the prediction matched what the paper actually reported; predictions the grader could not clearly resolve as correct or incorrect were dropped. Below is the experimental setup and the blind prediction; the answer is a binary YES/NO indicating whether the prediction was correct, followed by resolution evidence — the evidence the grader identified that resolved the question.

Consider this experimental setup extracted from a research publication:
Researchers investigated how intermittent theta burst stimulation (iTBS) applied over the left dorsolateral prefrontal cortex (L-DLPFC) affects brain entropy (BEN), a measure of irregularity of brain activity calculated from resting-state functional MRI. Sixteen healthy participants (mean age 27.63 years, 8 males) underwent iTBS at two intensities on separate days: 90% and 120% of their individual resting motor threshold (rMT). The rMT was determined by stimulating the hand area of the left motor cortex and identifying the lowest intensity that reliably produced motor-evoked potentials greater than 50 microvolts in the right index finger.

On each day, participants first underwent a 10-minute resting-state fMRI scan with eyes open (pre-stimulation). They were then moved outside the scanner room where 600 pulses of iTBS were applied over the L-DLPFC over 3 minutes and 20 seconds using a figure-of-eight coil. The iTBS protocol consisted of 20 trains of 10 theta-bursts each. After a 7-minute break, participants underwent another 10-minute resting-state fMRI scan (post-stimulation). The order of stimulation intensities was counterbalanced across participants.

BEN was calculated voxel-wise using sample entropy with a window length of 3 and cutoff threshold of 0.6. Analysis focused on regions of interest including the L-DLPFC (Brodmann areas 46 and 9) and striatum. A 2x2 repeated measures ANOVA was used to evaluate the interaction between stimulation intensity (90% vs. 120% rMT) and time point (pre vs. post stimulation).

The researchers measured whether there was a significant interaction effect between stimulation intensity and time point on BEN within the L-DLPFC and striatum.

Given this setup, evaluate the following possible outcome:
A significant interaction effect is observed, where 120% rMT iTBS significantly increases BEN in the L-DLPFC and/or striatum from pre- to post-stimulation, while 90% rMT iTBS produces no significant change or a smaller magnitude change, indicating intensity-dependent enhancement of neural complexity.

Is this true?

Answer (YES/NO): NO